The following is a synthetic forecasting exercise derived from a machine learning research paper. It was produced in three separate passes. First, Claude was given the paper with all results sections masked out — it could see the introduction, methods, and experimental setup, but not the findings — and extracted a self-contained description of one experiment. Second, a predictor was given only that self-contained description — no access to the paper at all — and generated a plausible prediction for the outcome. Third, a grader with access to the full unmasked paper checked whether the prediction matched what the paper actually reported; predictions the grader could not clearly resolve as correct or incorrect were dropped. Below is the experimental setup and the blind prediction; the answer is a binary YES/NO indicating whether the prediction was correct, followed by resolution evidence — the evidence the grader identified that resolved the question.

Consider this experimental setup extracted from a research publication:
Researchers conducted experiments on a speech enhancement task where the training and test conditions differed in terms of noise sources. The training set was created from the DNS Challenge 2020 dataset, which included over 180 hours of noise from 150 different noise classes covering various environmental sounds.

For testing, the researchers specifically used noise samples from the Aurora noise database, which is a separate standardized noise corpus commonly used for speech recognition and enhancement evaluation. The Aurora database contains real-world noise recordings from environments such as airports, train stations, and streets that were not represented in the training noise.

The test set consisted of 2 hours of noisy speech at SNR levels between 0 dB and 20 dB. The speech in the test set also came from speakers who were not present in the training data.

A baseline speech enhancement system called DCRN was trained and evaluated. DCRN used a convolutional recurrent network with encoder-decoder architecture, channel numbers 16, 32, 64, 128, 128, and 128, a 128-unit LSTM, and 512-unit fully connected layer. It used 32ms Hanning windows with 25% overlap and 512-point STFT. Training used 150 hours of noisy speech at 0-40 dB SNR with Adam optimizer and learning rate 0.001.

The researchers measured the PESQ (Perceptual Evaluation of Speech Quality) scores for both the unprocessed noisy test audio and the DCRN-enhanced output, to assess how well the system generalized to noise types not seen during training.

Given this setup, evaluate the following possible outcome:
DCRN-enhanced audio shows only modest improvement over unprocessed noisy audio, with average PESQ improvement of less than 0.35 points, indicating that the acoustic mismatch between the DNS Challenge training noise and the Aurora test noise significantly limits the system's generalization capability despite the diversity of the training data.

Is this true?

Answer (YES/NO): NO